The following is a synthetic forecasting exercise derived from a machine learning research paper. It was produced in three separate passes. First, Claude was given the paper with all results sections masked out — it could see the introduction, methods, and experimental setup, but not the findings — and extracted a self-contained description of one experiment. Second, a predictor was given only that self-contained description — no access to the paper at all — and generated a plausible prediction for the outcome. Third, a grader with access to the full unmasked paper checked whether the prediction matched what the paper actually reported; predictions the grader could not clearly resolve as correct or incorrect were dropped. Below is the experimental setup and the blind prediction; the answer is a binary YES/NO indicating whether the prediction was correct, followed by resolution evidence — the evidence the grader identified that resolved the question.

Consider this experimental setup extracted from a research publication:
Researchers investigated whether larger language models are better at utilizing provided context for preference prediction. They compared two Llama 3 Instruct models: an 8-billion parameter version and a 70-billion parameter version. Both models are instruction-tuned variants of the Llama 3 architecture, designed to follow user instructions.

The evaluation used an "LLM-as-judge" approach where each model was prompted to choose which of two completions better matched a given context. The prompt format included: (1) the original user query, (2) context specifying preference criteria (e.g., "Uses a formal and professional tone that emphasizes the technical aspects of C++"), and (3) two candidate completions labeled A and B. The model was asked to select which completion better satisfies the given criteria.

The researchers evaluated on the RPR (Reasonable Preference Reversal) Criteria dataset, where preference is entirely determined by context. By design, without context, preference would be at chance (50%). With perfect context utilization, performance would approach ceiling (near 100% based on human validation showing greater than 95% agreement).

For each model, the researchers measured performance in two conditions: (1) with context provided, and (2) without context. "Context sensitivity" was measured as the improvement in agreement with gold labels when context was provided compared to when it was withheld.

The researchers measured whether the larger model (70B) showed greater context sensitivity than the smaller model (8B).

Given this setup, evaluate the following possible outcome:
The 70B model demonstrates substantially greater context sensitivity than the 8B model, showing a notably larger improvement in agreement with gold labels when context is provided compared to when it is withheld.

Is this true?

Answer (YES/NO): YES